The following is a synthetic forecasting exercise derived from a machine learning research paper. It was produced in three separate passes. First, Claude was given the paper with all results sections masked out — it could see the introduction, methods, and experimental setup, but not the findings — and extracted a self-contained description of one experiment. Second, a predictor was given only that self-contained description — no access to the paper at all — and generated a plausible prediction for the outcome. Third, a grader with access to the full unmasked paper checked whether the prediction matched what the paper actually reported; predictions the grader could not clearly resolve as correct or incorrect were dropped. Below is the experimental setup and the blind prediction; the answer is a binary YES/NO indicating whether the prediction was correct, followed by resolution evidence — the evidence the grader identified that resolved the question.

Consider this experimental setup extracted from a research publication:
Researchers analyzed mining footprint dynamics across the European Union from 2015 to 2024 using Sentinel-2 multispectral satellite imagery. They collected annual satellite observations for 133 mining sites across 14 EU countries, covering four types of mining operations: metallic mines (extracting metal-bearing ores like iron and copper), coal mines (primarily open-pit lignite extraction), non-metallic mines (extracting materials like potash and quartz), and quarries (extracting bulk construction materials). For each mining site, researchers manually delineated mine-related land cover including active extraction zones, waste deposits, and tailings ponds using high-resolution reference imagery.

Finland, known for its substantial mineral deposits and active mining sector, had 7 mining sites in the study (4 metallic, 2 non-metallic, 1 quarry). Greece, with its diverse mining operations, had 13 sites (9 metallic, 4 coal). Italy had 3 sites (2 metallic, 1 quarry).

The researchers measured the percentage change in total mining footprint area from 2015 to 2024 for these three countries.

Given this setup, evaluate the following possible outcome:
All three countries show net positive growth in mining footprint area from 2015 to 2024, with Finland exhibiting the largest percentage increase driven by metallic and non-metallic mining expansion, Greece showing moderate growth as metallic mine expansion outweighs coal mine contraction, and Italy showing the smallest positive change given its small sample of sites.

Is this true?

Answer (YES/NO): NO